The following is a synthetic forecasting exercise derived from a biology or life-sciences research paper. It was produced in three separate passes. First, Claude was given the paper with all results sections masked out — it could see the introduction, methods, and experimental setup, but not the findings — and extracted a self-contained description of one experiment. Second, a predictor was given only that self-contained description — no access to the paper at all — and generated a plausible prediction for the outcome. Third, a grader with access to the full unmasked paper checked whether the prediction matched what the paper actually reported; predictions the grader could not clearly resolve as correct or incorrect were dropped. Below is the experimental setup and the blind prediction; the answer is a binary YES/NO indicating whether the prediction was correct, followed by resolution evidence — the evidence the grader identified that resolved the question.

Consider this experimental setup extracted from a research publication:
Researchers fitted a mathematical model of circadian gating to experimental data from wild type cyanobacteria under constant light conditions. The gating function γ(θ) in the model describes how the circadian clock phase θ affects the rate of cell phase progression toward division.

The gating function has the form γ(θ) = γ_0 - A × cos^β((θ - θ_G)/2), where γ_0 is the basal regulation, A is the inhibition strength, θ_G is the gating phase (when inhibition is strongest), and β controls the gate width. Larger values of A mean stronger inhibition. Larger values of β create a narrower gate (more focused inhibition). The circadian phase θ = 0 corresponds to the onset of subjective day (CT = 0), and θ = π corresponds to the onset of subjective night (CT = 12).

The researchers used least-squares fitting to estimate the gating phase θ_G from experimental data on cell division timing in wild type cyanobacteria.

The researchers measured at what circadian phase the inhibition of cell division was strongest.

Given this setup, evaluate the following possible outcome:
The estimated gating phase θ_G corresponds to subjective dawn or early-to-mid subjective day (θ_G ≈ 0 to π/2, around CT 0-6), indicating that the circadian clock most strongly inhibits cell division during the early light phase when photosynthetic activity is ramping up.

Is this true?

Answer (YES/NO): NO